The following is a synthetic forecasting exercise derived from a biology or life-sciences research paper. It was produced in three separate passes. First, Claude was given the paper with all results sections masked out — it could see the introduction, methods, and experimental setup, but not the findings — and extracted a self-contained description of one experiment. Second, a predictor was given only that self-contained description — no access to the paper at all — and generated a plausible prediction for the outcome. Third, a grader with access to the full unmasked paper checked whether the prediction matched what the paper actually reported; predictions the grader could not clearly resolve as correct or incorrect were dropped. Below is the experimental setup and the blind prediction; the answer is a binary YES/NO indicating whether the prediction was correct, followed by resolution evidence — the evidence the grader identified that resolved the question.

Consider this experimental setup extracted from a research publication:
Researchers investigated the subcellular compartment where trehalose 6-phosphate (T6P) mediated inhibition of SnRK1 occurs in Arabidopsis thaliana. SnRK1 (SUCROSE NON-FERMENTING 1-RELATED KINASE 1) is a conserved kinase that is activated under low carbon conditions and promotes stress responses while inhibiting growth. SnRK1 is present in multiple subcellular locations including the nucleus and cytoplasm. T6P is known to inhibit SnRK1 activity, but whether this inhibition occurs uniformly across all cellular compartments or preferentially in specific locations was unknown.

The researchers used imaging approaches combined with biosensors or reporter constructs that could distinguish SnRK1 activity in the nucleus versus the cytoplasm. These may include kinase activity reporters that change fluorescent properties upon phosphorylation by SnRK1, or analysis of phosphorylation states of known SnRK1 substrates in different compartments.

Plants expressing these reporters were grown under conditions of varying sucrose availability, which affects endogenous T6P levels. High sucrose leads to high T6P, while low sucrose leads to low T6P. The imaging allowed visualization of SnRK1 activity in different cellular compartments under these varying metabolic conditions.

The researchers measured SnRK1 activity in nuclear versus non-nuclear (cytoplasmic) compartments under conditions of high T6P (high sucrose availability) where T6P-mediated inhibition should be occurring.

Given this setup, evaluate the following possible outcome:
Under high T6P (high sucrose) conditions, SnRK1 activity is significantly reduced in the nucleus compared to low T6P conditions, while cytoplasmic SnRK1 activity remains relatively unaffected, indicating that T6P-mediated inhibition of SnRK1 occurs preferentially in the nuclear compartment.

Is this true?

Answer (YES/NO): NO